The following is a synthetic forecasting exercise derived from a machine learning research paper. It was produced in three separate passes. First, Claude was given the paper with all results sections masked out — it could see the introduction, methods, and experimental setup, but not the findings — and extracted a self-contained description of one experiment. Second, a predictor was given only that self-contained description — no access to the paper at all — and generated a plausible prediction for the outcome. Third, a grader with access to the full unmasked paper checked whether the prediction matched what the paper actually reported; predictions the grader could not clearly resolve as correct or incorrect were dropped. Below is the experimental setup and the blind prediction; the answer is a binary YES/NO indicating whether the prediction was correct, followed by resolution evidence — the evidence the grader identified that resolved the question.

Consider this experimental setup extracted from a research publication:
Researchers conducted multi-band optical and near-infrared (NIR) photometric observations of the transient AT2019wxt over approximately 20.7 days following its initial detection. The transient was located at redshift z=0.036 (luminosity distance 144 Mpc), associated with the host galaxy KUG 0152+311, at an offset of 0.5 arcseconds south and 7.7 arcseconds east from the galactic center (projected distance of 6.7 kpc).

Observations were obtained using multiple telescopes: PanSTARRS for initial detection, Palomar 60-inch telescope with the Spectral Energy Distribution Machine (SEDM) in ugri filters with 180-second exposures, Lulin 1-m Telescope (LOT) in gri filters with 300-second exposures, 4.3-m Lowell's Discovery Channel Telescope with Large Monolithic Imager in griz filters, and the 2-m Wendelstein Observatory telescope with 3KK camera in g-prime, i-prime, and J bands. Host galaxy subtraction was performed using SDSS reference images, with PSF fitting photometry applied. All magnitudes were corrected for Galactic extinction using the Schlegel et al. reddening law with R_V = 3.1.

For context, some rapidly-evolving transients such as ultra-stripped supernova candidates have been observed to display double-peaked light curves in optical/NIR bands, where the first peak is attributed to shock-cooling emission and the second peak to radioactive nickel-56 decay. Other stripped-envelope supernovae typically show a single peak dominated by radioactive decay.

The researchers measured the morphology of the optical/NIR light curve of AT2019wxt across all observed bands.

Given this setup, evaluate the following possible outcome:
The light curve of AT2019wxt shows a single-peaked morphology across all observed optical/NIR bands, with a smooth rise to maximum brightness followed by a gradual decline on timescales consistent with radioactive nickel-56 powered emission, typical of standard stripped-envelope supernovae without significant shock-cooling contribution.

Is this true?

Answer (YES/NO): NO